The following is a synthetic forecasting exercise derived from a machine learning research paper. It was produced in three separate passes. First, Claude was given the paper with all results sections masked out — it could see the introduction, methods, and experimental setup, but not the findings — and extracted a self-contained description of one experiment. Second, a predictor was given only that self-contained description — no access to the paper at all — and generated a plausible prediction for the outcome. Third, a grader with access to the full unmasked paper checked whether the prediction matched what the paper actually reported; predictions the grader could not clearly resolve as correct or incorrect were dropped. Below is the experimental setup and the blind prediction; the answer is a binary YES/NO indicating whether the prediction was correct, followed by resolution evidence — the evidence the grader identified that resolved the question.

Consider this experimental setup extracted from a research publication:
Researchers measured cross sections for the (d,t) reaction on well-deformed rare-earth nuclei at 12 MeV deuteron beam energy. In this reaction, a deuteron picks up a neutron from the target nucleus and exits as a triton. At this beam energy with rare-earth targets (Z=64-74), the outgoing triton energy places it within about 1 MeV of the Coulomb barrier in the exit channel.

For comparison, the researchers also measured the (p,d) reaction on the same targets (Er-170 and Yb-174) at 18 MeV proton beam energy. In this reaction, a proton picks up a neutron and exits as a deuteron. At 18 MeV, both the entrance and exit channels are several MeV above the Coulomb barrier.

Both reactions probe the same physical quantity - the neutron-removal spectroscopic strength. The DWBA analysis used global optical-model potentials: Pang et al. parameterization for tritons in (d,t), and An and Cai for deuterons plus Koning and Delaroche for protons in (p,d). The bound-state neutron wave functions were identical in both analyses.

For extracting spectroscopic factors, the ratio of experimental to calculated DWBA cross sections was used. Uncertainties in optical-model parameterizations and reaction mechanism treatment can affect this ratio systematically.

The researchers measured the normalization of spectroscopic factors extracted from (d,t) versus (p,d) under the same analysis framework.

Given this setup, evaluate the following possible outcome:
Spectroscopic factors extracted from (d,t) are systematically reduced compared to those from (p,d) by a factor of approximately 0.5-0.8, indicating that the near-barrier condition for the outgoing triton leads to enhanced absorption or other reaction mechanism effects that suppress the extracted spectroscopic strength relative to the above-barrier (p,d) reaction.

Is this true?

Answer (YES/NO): NO